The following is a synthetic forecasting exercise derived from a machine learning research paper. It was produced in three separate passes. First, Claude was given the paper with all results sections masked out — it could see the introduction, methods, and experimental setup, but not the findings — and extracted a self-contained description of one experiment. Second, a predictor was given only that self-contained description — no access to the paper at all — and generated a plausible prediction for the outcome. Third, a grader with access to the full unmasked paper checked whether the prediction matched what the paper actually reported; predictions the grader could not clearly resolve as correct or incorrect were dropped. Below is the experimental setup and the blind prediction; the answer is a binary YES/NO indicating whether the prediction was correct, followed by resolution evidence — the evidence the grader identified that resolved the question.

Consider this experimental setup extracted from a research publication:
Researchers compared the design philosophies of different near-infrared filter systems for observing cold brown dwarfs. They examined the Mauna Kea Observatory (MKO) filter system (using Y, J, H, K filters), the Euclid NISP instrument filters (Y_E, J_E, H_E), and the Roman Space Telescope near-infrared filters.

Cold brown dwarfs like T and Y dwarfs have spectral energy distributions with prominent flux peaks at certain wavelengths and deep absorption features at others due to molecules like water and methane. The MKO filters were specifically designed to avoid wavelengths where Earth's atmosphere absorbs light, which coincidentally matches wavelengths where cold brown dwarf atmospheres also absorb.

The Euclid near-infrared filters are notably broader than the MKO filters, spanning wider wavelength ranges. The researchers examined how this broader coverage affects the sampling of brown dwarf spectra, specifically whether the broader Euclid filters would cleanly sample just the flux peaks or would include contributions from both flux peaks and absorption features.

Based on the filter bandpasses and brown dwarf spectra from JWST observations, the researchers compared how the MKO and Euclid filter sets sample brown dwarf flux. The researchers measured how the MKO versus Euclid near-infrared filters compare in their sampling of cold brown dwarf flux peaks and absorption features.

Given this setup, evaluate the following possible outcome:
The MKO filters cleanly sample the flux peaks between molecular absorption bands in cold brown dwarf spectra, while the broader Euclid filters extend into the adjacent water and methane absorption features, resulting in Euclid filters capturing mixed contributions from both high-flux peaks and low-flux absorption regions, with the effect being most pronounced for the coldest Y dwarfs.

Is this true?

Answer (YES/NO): NO